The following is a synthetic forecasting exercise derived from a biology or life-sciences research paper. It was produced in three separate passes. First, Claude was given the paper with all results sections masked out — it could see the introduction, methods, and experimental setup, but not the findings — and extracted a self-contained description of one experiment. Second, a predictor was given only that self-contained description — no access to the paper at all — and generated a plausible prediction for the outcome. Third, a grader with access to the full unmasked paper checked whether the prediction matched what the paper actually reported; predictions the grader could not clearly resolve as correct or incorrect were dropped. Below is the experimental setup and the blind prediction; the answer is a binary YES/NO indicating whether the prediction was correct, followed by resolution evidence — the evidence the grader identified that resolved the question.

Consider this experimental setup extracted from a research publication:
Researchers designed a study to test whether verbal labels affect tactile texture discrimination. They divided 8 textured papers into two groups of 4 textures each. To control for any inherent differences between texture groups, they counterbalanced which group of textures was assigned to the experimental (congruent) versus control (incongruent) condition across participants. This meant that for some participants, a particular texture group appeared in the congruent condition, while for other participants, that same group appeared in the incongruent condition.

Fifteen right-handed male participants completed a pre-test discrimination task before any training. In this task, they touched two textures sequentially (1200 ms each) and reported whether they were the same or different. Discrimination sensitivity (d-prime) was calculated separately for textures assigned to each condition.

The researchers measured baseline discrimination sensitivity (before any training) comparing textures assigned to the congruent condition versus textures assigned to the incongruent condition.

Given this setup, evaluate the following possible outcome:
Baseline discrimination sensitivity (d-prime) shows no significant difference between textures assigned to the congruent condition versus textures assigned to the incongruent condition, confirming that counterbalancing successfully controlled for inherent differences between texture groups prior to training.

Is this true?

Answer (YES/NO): NO